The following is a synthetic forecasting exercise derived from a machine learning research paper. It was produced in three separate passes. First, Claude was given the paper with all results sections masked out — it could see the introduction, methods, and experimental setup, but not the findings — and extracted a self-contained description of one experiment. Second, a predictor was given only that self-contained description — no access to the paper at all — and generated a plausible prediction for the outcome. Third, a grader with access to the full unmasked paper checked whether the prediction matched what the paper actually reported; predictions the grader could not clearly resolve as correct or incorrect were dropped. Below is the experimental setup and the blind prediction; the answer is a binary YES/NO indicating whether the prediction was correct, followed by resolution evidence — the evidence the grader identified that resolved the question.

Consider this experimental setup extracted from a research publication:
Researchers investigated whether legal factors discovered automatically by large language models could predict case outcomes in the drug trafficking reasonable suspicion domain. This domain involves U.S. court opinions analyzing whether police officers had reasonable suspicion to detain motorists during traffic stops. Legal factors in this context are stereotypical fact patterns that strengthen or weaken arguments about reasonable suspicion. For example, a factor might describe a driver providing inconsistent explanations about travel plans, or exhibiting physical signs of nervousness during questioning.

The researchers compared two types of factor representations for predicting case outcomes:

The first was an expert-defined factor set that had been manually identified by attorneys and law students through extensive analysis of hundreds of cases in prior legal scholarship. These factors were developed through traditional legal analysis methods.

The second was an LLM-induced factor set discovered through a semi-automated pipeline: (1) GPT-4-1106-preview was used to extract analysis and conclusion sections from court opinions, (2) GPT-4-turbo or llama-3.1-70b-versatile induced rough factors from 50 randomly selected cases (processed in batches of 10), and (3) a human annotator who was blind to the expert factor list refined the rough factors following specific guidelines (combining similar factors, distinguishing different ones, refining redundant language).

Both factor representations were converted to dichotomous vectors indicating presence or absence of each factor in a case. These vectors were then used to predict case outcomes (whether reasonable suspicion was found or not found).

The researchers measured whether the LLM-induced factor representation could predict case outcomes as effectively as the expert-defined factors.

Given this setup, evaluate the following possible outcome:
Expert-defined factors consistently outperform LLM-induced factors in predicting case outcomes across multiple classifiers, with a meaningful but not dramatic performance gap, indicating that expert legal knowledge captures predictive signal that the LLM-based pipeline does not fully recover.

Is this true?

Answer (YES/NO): NO